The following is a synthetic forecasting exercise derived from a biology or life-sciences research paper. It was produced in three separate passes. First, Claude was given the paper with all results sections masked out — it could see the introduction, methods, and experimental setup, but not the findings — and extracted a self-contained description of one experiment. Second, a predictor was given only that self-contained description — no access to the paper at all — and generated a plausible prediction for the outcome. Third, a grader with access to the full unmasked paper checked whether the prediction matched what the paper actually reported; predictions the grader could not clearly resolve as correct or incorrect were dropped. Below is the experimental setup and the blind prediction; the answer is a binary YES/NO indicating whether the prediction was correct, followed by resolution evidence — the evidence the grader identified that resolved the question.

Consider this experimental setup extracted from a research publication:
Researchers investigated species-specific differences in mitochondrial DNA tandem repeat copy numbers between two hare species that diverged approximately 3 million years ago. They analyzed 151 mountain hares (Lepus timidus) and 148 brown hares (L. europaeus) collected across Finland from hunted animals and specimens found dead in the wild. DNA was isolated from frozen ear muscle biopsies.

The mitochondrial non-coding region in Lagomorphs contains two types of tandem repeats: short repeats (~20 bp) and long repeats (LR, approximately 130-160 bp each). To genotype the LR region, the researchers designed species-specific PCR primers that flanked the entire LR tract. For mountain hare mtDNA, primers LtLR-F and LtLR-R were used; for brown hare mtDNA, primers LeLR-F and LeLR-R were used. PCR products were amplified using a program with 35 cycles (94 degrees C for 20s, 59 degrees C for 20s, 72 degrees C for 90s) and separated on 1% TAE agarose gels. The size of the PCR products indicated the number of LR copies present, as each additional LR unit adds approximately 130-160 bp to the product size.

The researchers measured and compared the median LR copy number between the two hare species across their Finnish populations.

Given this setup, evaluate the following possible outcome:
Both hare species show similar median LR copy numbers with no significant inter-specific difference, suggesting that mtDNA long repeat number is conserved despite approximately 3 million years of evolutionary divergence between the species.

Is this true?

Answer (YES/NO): NO